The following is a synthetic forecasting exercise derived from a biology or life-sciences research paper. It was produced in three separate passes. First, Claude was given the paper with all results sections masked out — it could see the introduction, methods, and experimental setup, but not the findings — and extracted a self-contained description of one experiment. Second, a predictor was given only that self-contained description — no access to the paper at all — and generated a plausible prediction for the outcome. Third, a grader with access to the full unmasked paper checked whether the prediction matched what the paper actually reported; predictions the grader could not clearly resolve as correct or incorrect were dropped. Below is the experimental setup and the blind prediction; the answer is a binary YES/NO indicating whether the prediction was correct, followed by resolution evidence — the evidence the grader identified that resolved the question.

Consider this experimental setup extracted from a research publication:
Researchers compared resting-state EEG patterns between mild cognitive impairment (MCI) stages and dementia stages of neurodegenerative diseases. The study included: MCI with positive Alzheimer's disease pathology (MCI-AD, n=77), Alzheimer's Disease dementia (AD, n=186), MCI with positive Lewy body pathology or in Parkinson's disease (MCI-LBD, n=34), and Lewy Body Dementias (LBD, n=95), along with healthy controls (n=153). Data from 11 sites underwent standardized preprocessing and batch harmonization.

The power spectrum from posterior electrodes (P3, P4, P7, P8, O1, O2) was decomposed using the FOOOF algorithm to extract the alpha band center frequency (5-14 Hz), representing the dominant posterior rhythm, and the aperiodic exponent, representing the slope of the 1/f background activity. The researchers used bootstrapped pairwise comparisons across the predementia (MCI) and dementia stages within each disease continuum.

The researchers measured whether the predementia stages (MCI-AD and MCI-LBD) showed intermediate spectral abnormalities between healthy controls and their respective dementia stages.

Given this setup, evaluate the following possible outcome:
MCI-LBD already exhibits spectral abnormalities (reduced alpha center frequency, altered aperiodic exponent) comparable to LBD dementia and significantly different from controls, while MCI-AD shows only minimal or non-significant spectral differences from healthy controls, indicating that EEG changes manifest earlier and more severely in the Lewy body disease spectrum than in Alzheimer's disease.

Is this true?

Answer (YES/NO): NO